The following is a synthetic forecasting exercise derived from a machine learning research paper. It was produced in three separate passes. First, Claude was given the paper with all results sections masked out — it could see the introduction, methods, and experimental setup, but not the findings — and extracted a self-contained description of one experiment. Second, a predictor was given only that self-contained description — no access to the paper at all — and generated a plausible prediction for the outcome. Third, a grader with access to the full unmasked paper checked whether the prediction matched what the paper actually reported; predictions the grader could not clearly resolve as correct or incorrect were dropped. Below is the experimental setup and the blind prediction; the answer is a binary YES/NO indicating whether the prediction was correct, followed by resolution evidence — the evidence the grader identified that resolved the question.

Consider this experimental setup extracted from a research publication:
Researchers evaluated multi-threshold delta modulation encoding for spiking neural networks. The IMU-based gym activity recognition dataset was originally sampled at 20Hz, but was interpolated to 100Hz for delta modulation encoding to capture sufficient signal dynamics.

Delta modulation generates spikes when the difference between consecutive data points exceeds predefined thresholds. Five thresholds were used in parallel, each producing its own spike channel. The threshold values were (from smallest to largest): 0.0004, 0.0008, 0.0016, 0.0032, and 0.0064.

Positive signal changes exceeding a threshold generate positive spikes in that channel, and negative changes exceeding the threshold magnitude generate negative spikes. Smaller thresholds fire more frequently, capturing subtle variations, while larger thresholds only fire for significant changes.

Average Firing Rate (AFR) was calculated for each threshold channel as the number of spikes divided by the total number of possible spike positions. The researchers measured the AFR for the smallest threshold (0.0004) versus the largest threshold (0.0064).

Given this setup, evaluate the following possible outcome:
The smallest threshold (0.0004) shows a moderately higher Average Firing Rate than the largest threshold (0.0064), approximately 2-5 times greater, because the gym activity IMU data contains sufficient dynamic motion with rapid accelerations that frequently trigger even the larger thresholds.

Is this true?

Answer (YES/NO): NO